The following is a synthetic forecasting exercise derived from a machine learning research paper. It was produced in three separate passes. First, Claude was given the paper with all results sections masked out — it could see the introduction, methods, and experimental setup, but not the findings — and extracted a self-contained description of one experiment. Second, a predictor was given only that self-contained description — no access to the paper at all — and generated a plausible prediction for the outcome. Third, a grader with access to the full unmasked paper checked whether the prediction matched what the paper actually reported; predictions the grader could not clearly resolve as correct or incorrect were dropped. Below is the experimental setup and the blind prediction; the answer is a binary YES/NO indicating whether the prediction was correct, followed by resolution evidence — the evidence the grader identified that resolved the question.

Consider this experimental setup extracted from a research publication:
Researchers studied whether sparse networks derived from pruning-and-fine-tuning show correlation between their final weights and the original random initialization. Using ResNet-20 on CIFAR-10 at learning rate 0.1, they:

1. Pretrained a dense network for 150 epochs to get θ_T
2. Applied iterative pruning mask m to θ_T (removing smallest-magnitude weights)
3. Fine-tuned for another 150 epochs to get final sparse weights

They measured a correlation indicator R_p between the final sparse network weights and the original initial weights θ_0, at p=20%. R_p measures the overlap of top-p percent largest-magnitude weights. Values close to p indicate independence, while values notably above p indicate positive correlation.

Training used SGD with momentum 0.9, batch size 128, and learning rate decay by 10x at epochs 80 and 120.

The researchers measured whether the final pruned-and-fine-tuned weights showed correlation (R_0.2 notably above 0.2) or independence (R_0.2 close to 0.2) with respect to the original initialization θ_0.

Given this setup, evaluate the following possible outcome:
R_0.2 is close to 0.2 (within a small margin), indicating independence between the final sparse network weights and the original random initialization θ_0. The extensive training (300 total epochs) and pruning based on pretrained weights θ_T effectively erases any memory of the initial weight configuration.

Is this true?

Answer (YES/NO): YES